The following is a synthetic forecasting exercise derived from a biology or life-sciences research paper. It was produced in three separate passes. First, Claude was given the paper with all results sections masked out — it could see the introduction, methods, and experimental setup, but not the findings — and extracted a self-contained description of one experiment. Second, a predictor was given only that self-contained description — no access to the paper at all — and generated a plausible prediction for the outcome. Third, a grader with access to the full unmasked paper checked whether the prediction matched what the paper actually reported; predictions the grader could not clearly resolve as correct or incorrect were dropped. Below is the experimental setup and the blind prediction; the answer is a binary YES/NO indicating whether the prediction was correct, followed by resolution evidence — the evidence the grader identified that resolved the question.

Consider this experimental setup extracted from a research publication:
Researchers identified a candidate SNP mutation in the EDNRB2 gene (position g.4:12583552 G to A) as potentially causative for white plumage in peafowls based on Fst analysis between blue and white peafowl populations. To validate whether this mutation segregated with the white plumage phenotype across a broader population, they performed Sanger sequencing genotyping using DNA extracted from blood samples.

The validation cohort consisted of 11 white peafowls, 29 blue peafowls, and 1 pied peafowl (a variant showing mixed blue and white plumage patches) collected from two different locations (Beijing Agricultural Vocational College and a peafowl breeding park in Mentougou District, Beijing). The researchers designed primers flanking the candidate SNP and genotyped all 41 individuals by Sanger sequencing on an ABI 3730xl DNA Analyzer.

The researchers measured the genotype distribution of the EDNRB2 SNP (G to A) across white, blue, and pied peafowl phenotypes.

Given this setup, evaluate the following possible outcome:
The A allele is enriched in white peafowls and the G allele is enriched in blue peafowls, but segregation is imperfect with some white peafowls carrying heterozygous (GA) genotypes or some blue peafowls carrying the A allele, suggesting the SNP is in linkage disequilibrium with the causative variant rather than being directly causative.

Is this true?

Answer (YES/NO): NO